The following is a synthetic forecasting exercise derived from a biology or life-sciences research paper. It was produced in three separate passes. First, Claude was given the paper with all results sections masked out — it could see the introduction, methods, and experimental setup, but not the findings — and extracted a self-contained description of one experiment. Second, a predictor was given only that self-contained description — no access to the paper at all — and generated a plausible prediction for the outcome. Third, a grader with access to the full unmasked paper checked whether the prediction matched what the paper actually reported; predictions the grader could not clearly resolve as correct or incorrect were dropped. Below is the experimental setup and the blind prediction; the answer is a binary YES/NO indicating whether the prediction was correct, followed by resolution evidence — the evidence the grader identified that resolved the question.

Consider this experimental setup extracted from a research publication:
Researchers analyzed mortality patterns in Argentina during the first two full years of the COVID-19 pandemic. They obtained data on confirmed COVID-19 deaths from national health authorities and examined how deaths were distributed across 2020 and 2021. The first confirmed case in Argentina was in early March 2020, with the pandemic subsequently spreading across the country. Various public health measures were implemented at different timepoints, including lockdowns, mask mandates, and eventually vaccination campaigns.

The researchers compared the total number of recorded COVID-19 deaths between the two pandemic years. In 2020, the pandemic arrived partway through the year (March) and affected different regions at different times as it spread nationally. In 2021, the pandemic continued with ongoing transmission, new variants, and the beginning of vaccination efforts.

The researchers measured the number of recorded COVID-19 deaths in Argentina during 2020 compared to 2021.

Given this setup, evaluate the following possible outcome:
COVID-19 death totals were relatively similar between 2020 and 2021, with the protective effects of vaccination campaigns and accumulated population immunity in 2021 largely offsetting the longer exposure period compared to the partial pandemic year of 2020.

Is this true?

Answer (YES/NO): NO